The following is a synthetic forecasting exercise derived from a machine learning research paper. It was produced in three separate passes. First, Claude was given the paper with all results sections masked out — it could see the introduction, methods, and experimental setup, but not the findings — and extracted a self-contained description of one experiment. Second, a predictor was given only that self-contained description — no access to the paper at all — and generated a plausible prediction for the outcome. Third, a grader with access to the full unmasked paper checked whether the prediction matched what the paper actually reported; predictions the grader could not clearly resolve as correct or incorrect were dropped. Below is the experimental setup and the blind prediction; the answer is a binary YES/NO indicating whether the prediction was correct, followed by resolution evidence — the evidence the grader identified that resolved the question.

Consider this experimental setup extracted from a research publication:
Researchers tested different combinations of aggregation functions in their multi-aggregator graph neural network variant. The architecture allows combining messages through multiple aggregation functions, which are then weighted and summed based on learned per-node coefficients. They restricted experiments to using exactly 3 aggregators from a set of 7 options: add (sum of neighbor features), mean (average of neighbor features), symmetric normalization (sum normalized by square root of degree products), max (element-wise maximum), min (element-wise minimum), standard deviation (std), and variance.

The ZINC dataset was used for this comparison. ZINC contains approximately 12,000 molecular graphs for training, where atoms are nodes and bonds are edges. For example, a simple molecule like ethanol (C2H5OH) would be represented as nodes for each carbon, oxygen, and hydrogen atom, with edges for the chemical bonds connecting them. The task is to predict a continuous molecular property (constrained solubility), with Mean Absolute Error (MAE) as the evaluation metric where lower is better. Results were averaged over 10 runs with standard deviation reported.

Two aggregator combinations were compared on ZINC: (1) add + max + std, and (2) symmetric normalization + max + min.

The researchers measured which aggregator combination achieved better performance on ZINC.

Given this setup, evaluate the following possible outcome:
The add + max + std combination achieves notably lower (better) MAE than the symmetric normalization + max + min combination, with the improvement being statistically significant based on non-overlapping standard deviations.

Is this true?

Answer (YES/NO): NO